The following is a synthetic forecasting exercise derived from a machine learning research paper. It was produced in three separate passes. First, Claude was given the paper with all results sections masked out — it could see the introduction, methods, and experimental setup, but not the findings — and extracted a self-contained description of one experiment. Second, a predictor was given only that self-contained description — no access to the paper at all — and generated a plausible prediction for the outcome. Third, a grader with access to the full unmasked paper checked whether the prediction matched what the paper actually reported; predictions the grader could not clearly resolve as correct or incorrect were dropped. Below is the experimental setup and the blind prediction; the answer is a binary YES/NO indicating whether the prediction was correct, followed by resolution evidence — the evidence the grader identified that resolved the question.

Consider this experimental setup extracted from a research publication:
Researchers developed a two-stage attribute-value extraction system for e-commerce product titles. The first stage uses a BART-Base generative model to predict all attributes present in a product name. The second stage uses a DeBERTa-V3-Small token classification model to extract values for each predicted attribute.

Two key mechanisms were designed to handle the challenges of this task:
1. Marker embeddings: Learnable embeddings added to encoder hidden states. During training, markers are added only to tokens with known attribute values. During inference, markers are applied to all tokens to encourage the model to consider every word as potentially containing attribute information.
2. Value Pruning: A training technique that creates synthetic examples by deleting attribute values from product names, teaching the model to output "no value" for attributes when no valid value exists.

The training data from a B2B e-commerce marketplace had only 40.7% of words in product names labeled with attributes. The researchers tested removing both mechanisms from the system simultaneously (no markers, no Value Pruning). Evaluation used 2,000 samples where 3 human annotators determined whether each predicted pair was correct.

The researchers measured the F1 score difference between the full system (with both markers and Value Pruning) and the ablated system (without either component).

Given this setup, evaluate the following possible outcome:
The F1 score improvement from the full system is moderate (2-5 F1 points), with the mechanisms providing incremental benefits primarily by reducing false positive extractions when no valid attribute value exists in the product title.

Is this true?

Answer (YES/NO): NO